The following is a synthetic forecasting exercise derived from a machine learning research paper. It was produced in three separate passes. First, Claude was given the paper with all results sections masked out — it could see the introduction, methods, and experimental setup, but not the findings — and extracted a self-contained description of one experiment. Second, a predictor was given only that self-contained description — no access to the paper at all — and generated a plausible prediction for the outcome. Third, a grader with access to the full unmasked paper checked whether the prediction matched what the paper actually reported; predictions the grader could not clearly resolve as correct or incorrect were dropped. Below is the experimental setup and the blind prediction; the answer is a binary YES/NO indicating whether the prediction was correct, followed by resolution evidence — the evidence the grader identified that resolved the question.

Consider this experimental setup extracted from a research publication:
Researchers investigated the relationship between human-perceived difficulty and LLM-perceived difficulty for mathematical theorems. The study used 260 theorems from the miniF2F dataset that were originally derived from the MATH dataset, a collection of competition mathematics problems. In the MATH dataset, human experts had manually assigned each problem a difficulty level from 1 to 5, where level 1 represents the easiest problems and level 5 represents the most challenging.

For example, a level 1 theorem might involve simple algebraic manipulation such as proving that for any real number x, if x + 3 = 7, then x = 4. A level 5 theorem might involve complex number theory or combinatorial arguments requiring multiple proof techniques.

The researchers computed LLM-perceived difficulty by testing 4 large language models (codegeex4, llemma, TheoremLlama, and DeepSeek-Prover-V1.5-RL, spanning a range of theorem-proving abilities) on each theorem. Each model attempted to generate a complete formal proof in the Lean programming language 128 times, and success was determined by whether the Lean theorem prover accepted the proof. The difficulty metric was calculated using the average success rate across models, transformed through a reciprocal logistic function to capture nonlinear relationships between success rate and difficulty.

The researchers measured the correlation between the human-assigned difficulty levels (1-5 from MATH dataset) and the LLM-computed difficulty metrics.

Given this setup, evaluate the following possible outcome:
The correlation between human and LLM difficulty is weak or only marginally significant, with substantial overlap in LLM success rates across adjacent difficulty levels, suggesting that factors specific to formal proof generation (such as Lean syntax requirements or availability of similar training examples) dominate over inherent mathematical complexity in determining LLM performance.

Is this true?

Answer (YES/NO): YES